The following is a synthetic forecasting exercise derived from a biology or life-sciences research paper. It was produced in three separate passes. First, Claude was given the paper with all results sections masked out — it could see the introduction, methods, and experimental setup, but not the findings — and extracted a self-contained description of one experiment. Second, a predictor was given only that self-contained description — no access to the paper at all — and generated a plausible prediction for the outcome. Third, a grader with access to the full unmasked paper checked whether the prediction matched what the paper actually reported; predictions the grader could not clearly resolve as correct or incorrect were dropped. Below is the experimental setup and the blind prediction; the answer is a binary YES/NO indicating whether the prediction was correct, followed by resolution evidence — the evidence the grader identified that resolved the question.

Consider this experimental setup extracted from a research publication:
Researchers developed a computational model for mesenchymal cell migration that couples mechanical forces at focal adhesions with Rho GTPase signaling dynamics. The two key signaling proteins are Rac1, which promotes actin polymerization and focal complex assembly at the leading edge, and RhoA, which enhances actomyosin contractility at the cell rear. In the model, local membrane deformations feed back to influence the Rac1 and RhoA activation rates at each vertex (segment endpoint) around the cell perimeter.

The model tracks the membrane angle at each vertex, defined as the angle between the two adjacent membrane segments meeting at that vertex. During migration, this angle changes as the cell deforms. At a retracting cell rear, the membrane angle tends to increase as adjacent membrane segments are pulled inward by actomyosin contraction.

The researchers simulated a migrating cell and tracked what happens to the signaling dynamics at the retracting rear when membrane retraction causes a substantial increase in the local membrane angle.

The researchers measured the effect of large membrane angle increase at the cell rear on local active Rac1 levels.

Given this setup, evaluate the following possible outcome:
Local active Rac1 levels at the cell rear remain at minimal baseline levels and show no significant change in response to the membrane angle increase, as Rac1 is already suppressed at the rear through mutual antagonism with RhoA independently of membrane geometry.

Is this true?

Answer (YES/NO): NO